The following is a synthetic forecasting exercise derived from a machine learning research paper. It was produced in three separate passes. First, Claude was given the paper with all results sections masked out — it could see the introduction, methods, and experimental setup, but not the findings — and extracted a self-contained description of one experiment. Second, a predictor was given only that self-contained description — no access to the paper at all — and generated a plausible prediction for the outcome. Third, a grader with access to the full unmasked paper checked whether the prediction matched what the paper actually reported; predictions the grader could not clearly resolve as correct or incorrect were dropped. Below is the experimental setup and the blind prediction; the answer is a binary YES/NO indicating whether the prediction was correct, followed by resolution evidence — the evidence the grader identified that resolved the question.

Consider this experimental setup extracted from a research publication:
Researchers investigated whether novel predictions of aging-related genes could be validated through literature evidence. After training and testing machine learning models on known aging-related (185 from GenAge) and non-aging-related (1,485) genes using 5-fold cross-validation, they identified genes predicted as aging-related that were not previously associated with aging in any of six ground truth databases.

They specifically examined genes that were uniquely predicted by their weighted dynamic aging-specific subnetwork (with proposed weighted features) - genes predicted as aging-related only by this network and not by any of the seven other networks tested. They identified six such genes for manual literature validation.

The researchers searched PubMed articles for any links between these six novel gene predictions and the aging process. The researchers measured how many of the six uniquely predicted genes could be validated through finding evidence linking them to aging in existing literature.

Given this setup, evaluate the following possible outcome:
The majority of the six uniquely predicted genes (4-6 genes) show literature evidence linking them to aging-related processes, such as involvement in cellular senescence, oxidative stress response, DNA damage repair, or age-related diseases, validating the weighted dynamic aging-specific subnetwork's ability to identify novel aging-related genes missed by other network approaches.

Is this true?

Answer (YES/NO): YES